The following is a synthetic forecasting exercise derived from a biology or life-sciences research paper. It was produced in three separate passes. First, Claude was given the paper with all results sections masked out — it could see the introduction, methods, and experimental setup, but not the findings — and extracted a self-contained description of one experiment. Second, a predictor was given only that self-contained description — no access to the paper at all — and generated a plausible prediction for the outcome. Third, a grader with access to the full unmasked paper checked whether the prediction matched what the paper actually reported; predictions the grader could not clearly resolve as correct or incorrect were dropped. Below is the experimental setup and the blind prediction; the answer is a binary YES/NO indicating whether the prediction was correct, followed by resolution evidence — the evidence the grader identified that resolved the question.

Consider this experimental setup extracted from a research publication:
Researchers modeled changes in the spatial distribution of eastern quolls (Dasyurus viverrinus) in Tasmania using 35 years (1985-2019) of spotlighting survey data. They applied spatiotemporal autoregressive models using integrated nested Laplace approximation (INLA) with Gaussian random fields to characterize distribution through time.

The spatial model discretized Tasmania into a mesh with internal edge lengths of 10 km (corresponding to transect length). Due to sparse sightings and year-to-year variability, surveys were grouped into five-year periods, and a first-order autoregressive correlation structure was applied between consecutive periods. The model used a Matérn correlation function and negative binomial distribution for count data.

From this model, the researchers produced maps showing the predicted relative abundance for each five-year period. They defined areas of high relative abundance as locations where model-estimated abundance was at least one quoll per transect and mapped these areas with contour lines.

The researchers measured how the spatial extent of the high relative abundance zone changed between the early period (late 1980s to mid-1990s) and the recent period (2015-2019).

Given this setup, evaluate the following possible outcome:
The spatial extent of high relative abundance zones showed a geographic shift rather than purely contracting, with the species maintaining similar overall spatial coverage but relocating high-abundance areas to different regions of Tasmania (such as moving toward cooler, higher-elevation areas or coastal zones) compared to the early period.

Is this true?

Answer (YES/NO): NO